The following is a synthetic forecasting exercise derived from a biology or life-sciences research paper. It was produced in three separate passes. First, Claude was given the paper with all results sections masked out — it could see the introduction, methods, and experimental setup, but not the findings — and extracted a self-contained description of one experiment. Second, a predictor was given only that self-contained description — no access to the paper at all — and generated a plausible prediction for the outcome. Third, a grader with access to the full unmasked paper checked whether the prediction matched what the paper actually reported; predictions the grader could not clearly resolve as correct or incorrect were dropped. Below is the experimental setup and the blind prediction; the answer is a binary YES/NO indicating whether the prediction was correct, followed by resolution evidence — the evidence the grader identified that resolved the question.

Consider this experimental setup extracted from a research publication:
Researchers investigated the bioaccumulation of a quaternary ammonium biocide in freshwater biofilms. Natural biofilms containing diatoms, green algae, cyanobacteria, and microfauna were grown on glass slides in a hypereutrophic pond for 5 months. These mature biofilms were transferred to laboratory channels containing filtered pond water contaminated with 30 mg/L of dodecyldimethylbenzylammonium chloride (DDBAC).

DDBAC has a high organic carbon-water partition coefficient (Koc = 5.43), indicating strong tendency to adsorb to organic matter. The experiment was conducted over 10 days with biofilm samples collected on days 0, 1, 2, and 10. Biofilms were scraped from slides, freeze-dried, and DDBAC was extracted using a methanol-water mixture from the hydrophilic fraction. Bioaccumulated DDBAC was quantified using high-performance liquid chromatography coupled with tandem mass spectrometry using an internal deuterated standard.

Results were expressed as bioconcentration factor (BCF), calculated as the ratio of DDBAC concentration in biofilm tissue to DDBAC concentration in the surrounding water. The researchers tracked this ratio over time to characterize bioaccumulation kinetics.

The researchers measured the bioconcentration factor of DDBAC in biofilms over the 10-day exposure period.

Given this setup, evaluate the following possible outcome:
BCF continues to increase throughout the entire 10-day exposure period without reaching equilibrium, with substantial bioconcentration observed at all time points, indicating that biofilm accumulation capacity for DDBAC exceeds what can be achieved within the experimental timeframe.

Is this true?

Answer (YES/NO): NO